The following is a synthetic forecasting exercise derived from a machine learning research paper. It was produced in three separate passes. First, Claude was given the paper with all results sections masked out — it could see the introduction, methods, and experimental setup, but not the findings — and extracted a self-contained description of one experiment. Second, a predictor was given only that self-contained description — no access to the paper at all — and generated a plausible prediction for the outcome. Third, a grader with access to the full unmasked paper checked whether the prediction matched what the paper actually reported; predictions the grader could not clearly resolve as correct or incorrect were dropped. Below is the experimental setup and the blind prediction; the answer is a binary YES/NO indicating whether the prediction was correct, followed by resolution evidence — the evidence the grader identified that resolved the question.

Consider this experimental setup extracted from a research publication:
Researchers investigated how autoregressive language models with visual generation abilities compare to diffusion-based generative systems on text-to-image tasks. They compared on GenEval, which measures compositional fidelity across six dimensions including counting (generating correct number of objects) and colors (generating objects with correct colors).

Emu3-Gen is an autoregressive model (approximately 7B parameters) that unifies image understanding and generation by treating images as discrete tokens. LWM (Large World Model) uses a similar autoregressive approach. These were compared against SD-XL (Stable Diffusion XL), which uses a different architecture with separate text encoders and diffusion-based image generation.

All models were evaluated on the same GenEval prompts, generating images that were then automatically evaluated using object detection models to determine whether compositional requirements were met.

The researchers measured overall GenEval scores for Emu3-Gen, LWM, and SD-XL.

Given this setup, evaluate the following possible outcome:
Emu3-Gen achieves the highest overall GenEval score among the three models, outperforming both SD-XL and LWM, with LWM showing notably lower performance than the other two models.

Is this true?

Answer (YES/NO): NO